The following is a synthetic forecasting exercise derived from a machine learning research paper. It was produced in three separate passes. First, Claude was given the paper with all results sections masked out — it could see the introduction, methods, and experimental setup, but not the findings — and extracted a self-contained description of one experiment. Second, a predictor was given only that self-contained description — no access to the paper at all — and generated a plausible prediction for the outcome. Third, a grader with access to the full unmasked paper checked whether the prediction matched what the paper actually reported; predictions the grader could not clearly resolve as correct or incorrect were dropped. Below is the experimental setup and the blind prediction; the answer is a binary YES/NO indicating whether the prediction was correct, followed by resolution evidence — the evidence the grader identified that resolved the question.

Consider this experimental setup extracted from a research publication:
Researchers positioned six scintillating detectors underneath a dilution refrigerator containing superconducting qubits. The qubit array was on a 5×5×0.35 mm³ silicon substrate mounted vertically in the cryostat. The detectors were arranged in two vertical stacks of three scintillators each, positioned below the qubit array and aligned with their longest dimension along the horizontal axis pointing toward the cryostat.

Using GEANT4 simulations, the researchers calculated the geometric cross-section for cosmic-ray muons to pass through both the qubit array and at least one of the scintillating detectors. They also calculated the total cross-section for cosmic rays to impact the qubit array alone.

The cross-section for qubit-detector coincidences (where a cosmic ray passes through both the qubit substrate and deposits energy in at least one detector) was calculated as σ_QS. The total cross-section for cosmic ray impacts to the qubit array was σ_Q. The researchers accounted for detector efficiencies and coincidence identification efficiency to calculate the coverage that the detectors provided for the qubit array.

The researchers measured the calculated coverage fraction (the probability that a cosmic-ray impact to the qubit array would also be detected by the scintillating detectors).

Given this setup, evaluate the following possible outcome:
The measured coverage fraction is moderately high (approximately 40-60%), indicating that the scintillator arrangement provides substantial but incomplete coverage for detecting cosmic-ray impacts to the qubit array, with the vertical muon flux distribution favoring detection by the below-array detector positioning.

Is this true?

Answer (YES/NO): NO